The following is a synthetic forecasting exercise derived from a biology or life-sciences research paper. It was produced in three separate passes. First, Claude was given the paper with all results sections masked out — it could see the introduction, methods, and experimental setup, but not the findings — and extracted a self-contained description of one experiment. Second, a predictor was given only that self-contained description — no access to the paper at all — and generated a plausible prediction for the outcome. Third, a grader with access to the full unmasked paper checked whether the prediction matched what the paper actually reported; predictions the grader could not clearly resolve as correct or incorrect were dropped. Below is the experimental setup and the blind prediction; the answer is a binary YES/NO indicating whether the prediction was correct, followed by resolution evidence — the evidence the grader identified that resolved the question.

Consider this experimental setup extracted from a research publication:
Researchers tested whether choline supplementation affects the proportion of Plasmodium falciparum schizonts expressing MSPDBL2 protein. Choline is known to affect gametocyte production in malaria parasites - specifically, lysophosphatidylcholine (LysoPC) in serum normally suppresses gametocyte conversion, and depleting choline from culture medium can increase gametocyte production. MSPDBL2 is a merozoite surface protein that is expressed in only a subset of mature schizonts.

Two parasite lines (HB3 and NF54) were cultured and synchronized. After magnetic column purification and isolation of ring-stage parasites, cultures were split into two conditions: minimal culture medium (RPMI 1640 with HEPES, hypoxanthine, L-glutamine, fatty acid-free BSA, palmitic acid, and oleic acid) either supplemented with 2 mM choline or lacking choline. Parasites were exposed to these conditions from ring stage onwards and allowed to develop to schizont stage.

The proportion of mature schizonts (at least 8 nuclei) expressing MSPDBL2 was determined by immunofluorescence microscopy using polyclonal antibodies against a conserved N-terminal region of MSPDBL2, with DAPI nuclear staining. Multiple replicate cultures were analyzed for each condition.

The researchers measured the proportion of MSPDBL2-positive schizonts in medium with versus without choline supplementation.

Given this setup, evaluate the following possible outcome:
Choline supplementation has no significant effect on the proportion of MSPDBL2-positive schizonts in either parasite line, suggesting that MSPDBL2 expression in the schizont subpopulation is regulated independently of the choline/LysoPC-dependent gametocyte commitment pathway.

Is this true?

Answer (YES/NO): NO